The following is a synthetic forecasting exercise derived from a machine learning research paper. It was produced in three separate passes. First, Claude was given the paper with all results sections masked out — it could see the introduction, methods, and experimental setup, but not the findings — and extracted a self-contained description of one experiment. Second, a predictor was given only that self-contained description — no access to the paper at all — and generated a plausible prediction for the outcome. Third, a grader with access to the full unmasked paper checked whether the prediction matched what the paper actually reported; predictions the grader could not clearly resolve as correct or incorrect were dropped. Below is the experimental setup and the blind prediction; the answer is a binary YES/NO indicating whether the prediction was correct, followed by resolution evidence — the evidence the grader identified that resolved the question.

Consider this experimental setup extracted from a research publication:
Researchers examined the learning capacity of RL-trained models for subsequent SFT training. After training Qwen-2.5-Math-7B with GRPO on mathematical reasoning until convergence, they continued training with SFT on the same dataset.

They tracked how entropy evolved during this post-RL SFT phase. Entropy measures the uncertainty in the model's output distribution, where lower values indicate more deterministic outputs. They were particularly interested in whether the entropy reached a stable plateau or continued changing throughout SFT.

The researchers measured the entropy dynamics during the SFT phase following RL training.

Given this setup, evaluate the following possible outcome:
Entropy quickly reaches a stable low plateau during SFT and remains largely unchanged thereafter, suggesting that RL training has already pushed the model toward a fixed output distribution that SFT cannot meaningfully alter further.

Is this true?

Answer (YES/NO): NO